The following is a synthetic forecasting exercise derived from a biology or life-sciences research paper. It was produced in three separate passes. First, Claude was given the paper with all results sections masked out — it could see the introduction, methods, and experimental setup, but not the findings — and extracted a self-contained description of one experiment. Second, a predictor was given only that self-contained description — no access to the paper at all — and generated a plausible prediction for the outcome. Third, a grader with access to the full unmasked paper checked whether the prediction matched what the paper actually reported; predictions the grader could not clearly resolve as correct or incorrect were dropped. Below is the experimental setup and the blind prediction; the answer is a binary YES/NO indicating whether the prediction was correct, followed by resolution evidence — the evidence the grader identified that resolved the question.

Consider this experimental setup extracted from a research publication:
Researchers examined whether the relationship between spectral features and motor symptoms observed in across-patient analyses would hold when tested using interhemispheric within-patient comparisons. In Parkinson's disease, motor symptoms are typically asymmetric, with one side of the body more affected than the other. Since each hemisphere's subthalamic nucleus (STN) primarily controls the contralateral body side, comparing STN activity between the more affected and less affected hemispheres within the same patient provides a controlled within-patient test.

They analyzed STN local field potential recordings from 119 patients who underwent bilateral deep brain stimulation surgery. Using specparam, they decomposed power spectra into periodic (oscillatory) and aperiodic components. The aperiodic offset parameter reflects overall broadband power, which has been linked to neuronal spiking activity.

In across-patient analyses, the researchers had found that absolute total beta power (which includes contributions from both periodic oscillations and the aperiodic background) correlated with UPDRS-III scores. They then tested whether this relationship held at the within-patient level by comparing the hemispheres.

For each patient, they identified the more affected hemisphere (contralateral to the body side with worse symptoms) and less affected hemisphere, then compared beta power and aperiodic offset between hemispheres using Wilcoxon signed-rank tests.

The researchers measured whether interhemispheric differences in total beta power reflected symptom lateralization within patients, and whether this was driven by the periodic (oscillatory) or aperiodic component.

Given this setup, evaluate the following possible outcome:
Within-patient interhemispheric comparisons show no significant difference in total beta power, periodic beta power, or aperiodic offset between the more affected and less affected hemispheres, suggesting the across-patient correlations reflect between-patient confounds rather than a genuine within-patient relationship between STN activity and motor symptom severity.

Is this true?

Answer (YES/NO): NO